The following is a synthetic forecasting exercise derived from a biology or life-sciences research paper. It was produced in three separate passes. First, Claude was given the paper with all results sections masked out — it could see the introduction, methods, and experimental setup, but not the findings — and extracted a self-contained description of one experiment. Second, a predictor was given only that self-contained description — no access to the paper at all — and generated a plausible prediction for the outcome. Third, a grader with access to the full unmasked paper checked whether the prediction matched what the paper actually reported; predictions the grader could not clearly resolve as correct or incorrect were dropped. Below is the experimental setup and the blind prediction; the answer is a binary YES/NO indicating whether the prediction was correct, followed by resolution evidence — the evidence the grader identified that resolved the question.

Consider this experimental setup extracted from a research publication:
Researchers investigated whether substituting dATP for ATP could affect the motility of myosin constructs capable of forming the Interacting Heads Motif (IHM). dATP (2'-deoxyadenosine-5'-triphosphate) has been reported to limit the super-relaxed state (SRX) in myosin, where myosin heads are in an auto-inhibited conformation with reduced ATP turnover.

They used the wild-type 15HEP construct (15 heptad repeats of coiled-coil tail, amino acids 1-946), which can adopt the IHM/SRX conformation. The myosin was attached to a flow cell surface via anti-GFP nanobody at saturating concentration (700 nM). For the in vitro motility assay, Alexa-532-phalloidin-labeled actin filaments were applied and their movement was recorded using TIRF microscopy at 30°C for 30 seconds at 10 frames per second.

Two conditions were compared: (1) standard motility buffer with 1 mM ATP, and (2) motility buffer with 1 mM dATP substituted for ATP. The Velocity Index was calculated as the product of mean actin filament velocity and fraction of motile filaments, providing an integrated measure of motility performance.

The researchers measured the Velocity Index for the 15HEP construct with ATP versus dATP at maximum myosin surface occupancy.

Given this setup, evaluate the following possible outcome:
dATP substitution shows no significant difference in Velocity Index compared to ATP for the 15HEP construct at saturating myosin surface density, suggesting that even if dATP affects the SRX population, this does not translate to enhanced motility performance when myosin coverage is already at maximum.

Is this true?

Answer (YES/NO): NO